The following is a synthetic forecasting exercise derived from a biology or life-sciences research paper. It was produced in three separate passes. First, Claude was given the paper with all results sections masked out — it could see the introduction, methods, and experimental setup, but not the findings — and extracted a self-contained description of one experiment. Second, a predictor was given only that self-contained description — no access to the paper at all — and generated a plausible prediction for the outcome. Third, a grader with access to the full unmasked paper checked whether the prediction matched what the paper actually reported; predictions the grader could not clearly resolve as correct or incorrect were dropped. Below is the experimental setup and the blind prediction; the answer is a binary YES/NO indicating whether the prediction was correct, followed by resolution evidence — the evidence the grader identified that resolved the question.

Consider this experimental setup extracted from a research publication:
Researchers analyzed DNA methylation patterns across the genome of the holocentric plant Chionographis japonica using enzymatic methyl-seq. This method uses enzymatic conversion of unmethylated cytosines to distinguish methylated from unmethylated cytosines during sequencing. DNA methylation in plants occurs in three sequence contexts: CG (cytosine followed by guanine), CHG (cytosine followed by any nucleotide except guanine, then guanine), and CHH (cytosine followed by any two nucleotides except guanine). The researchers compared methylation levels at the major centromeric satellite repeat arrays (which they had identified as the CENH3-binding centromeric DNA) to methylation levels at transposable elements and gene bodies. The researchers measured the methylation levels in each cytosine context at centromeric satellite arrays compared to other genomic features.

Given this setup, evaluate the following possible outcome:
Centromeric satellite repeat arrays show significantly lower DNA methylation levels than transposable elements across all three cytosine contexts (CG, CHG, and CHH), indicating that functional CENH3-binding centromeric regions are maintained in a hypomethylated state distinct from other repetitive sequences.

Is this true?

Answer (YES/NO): NO